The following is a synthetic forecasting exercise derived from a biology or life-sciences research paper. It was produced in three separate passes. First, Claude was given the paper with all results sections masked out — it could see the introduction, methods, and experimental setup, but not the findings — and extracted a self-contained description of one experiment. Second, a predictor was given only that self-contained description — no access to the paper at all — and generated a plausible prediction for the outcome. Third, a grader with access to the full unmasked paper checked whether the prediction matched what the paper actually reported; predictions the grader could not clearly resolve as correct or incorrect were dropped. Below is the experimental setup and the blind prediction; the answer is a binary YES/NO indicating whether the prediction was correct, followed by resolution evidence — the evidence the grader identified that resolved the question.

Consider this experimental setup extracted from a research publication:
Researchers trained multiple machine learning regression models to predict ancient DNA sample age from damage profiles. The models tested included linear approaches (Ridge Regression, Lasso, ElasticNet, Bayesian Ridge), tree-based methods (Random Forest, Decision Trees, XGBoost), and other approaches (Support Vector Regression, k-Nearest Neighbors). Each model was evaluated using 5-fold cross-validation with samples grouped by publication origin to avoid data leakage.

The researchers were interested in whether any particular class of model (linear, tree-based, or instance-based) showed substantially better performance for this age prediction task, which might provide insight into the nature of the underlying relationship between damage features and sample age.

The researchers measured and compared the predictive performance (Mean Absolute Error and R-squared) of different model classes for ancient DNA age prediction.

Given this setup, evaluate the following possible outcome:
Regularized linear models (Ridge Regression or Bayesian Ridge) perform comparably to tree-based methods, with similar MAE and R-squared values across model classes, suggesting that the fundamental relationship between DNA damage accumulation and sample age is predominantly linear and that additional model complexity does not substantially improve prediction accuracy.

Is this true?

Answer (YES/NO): NO